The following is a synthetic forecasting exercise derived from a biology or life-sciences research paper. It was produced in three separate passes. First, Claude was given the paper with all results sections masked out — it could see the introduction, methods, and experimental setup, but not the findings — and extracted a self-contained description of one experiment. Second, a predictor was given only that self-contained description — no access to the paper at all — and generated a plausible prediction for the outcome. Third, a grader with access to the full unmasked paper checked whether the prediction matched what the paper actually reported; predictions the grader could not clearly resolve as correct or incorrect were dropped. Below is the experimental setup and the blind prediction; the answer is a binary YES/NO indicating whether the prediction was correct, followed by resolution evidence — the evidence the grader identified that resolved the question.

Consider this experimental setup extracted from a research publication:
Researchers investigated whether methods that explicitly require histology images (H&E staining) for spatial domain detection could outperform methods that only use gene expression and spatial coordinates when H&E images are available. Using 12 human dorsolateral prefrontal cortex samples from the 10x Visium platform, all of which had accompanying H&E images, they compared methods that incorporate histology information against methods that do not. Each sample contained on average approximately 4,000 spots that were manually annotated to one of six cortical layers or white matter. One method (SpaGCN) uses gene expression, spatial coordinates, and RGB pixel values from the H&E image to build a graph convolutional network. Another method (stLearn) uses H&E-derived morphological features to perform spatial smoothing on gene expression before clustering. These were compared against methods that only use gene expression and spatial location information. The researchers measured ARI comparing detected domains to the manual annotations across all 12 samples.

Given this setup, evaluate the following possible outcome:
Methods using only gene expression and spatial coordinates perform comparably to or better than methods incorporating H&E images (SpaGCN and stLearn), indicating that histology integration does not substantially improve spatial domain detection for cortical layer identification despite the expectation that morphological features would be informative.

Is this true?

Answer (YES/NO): YES